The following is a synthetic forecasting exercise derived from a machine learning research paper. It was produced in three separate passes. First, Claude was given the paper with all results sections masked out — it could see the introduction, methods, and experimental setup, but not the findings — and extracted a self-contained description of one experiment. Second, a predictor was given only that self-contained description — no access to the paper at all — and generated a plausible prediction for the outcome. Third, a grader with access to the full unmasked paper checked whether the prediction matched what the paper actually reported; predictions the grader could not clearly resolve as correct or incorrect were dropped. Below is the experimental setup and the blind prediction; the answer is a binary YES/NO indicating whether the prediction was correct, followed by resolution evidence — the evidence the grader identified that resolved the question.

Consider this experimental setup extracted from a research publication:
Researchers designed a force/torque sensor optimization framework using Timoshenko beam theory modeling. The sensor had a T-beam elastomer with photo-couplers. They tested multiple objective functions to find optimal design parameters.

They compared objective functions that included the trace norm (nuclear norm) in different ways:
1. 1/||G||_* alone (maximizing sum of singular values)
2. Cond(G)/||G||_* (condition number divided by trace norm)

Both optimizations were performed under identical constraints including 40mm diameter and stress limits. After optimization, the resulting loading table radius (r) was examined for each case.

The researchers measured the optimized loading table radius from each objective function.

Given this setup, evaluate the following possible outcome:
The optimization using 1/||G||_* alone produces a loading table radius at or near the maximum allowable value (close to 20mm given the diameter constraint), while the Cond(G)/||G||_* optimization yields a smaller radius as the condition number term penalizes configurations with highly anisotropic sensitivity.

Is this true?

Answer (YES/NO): NO